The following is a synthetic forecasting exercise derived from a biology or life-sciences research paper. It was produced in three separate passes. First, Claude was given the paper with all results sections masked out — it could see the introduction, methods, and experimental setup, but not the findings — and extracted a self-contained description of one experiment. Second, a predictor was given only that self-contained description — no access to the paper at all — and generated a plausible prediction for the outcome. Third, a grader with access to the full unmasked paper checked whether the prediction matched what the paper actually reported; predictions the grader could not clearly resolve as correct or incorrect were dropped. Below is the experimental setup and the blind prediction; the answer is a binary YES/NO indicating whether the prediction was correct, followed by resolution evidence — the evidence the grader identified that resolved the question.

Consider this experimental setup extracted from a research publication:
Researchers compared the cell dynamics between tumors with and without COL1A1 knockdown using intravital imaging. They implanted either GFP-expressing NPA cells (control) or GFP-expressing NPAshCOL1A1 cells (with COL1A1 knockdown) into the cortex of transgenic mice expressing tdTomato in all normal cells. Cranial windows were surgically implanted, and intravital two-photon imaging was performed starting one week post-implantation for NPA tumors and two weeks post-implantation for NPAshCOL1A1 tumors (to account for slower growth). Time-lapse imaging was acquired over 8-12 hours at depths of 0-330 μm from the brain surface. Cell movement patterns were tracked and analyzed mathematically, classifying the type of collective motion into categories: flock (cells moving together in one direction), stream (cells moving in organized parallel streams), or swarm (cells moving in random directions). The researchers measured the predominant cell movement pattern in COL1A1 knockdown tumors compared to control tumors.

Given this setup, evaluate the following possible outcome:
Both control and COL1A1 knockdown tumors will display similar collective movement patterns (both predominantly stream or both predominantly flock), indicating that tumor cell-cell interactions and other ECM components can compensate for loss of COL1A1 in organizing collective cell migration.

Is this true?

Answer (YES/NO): NO